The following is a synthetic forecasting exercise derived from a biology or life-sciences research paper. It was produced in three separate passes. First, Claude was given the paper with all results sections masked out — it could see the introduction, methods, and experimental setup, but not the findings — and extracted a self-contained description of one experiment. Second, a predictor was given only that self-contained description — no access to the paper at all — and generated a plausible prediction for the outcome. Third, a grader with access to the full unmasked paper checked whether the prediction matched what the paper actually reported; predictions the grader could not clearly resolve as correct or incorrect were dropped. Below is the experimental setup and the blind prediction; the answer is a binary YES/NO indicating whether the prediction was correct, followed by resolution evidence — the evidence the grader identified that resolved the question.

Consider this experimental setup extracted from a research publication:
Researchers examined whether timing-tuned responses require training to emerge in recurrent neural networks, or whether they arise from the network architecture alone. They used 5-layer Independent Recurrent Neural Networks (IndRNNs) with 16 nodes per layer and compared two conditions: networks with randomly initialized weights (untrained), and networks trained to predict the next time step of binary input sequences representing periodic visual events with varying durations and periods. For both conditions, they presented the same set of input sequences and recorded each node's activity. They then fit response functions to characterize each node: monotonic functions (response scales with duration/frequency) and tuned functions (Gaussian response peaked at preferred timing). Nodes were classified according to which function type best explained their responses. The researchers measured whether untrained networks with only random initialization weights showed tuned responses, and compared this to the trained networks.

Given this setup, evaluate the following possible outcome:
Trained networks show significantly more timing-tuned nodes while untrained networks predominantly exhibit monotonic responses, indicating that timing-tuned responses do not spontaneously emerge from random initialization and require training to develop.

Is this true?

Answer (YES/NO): YES